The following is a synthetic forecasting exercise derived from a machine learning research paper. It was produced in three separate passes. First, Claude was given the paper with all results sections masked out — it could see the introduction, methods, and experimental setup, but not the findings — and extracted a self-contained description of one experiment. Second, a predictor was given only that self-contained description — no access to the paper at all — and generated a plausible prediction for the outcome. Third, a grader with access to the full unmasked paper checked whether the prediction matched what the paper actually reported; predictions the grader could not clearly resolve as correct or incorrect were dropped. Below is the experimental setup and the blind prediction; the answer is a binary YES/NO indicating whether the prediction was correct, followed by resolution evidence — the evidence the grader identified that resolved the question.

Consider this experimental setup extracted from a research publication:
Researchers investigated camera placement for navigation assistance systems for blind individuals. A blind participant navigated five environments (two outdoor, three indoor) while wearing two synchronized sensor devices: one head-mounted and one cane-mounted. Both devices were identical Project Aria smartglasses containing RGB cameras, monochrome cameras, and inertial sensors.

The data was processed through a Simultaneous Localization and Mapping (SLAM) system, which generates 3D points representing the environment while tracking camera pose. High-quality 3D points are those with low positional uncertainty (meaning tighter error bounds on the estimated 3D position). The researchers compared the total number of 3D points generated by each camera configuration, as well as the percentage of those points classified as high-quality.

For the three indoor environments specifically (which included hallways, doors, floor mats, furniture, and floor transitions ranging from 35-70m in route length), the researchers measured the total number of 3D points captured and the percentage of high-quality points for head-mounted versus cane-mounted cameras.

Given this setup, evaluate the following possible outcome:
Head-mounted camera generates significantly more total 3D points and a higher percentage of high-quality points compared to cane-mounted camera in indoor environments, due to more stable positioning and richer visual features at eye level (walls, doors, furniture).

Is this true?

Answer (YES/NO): NO